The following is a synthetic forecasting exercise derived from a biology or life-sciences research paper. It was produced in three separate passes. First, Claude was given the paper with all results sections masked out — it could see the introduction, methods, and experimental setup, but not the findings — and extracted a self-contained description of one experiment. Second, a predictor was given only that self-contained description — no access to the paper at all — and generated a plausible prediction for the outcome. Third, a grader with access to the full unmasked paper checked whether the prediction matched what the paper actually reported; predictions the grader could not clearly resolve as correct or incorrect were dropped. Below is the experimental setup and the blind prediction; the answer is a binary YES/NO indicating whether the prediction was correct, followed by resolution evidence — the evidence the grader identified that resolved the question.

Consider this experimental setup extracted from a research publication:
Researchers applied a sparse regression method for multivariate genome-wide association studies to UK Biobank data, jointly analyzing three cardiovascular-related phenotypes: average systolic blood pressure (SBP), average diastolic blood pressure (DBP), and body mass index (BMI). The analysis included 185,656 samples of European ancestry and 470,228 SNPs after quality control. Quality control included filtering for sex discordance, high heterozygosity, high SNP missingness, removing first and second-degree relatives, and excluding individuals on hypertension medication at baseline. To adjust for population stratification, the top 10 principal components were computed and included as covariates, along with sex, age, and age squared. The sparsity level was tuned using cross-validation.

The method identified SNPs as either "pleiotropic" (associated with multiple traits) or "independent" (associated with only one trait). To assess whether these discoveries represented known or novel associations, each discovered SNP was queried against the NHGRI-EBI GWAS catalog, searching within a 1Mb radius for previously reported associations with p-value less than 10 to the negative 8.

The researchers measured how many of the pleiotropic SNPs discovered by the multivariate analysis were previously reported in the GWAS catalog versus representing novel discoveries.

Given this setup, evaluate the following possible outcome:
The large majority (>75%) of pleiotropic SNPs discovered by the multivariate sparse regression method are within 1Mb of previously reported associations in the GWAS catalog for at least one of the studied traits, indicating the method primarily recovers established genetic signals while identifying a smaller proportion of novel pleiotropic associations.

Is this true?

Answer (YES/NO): NO